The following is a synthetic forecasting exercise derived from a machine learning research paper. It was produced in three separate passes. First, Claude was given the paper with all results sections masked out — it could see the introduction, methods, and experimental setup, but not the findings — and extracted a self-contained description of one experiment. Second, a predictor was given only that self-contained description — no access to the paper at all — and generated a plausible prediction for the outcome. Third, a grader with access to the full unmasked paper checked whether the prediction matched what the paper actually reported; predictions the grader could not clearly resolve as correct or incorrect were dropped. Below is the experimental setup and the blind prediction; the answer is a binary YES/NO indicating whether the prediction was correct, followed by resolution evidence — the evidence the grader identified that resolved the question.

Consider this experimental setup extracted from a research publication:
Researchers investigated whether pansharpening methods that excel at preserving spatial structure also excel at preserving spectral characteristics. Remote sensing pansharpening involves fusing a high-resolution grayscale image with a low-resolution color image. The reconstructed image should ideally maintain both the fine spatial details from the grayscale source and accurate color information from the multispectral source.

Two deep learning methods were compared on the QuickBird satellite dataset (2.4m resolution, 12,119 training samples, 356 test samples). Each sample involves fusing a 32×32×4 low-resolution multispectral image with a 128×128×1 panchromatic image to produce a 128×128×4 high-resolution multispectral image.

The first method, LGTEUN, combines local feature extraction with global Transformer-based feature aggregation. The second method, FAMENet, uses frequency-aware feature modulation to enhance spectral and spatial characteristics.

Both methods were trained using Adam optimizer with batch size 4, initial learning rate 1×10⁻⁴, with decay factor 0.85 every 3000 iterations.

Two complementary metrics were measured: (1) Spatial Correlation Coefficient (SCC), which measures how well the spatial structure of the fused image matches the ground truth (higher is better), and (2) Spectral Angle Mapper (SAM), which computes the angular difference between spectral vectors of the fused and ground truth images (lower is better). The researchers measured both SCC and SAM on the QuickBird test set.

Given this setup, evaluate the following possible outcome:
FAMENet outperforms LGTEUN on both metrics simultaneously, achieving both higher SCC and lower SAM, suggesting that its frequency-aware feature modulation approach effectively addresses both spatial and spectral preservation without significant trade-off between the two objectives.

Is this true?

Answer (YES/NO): YES